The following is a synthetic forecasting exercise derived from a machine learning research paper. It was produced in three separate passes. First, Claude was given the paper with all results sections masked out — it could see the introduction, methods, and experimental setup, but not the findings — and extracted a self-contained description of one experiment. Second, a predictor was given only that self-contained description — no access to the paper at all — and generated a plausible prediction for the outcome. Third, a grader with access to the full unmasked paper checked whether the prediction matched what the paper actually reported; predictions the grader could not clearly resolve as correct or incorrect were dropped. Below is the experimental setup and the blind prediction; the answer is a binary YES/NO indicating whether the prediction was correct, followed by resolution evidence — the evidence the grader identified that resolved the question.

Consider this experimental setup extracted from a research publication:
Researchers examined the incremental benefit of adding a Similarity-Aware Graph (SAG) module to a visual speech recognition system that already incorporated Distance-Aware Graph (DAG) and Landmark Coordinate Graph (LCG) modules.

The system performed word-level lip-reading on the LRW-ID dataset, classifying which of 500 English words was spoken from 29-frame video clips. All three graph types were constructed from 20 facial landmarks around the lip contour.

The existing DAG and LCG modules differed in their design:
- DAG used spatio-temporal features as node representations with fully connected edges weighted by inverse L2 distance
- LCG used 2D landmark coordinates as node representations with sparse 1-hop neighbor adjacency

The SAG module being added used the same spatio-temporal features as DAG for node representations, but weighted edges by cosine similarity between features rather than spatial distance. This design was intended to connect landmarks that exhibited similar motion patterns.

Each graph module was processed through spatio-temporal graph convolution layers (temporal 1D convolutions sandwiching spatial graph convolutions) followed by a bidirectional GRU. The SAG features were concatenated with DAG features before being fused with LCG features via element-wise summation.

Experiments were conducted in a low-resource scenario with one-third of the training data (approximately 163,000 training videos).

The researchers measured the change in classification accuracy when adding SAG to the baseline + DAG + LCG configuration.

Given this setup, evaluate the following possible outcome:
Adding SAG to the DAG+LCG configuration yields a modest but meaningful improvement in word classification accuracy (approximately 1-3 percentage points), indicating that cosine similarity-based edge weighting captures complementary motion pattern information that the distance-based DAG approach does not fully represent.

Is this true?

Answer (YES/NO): NO